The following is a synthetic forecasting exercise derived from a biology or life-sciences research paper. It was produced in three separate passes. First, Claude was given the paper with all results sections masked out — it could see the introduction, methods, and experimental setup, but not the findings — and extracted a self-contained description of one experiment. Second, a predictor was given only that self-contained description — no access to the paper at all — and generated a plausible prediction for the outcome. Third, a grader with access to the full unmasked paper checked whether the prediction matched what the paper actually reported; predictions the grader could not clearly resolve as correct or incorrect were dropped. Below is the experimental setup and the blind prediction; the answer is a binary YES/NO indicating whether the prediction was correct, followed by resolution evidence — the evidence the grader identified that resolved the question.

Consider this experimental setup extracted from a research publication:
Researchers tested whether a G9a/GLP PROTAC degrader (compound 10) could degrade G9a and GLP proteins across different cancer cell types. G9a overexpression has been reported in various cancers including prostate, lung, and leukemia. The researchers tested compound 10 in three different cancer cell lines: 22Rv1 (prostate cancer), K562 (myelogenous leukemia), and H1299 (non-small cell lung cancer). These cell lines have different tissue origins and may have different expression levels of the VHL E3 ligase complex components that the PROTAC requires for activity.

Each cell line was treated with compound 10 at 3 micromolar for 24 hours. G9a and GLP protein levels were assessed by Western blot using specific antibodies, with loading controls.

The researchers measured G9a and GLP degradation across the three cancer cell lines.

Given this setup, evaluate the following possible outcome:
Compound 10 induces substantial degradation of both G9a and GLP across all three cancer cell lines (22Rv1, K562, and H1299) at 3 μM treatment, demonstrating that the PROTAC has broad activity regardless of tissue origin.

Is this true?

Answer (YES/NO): YES